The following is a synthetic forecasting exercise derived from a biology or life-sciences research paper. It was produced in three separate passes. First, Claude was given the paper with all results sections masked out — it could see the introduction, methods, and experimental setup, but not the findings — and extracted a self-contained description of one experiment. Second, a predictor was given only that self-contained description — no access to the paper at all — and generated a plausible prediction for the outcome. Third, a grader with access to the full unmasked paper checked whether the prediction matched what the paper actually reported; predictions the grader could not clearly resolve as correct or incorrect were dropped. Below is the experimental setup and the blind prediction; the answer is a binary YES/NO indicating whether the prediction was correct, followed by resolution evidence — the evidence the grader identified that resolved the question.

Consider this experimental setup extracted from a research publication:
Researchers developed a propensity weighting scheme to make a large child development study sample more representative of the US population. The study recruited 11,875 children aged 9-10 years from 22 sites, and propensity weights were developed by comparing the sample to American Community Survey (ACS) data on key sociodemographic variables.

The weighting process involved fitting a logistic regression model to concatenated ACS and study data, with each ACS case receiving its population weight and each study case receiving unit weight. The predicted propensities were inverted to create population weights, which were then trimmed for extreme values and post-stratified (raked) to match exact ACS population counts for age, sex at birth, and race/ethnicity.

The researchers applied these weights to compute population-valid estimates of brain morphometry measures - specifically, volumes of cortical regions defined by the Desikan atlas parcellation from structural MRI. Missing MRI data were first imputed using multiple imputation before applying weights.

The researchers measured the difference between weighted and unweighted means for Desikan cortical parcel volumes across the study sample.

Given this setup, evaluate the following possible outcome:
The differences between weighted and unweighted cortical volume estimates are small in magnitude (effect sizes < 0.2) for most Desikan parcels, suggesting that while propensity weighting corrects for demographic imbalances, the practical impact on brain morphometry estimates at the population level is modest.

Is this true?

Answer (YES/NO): YES